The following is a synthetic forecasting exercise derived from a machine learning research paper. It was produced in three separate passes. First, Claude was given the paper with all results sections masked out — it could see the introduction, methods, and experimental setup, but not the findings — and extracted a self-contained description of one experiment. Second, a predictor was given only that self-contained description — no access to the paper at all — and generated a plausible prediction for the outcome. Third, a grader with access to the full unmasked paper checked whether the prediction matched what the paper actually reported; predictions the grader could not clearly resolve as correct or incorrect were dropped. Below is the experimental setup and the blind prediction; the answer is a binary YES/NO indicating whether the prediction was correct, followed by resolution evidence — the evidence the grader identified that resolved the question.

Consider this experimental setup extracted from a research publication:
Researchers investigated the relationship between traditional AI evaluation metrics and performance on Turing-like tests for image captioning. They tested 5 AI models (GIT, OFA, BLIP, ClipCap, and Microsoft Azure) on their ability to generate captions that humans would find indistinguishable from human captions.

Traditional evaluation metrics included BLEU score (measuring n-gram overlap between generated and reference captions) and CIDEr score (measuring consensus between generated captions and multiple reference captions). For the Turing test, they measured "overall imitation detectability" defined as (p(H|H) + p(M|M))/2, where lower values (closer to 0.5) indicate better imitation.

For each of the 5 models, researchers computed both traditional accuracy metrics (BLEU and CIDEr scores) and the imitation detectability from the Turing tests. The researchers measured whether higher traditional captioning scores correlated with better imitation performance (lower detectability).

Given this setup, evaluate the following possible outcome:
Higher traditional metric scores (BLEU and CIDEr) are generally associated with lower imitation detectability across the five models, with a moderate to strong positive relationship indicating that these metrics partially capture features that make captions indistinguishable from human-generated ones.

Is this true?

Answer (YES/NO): NO